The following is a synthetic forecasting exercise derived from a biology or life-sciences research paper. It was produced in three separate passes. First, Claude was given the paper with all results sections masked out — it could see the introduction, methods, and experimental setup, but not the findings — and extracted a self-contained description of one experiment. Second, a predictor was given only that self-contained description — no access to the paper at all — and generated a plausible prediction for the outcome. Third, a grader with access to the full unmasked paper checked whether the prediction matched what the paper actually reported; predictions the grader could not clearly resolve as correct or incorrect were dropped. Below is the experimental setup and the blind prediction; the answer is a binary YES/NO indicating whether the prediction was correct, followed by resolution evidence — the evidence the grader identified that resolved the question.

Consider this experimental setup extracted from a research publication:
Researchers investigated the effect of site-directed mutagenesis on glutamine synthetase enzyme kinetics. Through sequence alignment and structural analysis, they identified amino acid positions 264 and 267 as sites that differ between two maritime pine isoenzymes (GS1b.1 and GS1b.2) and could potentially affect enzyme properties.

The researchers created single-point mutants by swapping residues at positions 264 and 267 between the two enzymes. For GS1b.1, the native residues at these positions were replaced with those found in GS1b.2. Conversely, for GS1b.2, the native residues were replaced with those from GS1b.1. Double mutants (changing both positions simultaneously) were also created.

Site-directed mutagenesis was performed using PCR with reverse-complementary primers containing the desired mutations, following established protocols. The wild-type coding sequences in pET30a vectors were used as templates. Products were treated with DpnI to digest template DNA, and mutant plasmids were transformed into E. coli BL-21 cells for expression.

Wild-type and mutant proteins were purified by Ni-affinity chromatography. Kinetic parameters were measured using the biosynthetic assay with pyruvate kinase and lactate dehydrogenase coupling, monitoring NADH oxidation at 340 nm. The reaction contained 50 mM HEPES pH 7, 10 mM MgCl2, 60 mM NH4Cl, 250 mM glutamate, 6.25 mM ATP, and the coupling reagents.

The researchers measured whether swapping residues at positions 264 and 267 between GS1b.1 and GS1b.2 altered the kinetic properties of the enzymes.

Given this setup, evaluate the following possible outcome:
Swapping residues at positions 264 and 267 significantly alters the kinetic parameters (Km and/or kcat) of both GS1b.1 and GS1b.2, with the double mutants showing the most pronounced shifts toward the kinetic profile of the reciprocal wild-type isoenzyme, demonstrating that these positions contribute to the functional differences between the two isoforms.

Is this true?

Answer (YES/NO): NO